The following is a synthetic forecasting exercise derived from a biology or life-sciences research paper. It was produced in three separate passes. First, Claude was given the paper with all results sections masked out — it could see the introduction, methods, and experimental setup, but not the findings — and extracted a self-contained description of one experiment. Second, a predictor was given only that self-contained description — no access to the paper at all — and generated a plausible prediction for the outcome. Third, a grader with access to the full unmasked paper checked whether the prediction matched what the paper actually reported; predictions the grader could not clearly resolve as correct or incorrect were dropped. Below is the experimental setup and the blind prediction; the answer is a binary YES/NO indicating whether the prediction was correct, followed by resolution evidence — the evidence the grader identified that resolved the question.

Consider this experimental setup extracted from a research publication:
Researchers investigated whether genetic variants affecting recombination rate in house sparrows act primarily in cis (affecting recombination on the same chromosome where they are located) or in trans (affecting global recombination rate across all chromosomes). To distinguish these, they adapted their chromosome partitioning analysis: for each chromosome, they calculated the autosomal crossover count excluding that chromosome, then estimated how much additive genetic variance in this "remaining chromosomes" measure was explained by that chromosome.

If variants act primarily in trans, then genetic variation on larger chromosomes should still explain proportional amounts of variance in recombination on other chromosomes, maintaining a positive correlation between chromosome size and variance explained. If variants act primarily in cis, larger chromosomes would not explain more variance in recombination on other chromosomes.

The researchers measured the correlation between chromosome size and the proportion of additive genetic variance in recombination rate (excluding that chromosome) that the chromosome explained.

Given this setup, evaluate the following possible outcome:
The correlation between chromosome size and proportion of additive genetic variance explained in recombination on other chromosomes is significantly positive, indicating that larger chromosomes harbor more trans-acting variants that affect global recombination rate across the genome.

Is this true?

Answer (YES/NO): YES